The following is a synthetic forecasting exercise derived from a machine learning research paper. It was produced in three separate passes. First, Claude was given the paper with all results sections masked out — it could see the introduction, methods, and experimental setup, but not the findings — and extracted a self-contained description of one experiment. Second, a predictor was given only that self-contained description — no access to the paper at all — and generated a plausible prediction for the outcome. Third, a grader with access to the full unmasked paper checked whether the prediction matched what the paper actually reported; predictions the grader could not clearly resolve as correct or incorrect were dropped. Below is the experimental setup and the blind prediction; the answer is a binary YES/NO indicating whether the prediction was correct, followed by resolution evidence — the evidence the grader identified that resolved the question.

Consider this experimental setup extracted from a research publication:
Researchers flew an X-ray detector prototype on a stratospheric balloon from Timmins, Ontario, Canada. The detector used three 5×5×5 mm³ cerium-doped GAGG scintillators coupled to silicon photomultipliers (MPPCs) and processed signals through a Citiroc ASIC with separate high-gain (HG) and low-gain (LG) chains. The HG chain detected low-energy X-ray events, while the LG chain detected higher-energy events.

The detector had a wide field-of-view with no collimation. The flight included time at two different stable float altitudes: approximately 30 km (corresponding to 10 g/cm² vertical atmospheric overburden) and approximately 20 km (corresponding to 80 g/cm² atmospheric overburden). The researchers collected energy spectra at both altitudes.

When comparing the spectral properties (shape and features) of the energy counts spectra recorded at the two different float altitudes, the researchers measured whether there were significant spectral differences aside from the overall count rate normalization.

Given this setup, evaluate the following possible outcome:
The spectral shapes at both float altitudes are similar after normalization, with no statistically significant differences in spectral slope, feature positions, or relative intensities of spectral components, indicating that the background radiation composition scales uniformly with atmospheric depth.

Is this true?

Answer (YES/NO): YES